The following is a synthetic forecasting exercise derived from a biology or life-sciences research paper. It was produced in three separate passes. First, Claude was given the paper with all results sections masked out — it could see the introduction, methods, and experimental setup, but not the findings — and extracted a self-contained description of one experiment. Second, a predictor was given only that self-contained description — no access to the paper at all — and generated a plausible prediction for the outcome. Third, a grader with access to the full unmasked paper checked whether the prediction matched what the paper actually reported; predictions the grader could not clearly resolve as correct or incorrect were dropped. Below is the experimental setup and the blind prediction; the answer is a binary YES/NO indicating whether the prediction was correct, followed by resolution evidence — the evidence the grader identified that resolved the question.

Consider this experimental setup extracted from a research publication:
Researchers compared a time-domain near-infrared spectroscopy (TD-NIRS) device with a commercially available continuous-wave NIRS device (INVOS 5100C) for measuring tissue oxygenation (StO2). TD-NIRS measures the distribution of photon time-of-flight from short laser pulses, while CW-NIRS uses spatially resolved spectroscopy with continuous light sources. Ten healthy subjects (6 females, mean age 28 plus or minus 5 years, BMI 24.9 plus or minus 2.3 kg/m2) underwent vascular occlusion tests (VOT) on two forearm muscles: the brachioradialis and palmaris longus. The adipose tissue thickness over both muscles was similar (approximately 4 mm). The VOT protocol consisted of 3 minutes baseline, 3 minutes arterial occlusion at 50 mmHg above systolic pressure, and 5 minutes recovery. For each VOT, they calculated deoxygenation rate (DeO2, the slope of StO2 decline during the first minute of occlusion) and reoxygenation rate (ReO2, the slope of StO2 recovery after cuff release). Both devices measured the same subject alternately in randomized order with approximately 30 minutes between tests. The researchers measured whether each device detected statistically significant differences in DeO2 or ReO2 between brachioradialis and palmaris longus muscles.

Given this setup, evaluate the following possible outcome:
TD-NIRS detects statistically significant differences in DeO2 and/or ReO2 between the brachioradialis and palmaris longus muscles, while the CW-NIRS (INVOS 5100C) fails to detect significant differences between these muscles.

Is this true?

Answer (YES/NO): YES